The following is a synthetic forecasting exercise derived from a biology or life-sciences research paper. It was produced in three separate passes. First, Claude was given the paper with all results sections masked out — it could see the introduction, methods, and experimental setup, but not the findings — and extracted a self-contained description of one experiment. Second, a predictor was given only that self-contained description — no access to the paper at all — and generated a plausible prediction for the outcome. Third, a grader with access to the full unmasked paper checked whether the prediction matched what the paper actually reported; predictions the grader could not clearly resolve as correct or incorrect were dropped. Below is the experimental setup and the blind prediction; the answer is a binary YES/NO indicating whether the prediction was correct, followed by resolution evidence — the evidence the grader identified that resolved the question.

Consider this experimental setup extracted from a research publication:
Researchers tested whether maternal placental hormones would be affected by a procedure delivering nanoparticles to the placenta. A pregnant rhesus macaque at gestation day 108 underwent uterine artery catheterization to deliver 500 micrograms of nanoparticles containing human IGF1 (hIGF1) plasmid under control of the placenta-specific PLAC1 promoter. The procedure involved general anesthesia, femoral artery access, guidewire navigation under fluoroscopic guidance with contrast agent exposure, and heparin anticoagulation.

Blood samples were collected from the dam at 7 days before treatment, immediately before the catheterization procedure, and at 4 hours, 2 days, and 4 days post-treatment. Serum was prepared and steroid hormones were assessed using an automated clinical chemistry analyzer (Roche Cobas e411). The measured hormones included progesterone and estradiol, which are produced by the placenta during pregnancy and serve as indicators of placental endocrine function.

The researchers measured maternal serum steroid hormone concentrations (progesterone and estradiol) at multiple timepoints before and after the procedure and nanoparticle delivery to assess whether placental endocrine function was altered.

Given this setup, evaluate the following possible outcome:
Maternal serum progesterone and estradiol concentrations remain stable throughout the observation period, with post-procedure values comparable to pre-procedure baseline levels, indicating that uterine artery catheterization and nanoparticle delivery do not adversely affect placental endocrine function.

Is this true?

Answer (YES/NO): NO